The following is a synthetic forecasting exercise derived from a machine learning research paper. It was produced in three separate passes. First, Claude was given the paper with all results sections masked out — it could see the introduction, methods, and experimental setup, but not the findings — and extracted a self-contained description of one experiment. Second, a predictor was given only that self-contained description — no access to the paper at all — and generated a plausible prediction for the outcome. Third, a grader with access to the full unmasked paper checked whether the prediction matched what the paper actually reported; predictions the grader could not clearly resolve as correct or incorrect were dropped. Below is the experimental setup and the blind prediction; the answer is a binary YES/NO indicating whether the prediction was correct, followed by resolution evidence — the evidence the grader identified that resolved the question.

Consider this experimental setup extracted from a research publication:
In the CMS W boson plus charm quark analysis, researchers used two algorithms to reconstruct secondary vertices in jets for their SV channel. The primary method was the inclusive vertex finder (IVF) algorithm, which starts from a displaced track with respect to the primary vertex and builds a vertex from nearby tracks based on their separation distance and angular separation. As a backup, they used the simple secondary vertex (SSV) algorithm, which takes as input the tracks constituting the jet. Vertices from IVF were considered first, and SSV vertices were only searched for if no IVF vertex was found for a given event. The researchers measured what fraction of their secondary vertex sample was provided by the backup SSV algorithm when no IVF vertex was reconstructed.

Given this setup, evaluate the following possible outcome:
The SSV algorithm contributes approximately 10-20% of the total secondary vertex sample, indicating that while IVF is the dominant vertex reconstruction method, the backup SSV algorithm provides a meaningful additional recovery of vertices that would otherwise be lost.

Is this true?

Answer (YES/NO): NO